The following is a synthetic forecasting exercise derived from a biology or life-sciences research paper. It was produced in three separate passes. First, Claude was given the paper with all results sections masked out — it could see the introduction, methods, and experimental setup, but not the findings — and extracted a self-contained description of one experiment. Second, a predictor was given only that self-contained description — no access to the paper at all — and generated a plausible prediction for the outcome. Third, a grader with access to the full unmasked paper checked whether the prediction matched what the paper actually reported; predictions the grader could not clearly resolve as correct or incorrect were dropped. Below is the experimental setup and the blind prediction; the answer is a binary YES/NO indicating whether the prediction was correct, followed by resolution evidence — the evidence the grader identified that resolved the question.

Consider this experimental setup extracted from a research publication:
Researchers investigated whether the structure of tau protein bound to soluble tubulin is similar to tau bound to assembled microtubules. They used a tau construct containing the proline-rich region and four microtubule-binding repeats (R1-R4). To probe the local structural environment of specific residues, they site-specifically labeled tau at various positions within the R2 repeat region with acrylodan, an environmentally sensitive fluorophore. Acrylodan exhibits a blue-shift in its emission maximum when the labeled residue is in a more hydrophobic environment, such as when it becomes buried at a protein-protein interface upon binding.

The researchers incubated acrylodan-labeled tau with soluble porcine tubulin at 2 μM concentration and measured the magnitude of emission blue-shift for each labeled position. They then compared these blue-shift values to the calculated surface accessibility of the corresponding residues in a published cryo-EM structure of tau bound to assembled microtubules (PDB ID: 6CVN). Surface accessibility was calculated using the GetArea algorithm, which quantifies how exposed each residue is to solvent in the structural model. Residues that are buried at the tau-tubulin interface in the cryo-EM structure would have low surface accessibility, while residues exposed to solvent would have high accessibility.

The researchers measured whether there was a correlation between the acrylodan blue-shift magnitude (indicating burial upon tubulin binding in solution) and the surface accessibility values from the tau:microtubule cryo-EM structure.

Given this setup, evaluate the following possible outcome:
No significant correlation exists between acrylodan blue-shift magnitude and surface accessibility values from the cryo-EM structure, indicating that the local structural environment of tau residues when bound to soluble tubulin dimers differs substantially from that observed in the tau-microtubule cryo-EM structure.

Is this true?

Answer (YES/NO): NO